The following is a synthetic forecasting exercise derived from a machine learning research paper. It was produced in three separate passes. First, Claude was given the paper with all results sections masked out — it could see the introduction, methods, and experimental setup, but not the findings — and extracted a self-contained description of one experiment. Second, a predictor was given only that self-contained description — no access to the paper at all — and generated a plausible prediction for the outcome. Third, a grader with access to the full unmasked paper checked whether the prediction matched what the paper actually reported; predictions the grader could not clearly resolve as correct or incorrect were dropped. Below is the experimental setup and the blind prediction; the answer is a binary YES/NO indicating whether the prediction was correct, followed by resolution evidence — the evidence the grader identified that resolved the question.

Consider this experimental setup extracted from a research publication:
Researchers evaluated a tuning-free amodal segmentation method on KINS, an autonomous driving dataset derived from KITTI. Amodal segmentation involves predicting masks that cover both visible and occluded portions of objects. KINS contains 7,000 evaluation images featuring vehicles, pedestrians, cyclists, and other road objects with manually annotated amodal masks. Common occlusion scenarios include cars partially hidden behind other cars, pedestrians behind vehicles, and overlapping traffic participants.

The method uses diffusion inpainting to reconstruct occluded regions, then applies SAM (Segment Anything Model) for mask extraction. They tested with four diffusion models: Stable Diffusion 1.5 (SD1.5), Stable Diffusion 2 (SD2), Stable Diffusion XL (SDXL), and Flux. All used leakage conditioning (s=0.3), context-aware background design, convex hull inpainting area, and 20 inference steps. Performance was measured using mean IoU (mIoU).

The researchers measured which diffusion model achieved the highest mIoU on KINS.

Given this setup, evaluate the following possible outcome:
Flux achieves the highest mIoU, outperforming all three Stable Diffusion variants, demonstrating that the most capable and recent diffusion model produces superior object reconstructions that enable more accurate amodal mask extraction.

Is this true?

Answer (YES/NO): NO